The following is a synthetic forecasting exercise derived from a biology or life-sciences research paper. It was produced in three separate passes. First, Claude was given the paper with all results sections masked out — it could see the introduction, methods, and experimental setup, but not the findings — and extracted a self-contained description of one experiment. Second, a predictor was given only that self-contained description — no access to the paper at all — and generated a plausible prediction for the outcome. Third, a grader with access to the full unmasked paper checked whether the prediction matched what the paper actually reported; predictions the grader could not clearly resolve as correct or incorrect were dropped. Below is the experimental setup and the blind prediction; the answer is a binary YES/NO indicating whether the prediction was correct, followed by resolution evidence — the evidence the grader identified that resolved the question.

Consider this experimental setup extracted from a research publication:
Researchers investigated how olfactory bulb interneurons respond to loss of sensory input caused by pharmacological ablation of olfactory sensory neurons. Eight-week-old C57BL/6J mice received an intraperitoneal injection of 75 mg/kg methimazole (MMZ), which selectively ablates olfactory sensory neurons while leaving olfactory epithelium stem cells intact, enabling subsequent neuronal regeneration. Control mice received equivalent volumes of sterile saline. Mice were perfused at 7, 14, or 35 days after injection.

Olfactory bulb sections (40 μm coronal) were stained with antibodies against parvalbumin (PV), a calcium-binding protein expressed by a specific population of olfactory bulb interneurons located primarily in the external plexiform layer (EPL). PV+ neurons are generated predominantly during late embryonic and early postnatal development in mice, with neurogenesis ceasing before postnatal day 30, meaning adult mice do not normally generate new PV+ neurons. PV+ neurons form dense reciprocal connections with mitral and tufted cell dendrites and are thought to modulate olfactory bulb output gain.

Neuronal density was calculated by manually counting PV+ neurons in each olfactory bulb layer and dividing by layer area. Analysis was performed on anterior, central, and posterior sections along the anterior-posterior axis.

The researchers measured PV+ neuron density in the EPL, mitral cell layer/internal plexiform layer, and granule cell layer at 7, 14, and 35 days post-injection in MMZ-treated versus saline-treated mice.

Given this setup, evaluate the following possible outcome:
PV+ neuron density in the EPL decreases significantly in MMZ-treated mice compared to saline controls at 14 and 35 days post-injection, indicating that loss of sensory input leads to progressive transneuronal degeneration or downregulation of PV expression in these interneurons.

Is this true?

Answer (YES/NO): NO